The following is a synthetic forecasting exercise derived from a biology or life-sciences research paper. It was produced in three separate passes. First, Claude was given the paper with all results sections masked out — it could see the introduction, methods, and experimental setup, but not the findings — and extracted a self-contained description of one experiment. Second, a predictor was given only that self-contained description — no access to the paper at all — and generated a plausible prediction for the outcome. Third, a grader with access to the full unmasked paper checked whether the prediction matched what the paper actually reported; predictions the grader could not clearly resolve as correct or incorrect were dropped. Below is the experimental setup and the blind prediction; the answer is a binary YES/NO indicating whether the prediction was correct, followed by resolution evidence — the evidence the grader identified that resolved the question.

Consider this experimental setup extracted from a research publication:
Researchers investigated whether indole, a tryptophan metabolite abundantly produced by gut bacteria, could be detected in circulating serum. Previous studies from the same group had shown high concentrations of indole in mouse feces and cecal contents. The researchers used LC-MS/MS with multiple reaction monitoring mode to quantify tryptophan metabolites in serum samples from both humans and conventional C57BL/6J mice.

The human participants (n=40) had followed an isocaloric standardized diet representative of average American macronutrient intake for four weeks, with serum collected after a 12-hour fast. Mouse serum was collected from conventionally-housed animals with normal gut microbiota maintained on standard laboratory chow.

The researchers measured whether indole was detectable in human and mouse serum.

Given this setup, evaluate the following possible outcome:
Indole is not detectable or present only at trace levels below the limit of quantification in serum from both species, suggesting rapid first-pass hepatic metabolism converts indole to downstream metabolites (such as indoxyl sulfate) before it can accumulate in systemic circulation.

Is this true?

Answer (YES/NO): YES